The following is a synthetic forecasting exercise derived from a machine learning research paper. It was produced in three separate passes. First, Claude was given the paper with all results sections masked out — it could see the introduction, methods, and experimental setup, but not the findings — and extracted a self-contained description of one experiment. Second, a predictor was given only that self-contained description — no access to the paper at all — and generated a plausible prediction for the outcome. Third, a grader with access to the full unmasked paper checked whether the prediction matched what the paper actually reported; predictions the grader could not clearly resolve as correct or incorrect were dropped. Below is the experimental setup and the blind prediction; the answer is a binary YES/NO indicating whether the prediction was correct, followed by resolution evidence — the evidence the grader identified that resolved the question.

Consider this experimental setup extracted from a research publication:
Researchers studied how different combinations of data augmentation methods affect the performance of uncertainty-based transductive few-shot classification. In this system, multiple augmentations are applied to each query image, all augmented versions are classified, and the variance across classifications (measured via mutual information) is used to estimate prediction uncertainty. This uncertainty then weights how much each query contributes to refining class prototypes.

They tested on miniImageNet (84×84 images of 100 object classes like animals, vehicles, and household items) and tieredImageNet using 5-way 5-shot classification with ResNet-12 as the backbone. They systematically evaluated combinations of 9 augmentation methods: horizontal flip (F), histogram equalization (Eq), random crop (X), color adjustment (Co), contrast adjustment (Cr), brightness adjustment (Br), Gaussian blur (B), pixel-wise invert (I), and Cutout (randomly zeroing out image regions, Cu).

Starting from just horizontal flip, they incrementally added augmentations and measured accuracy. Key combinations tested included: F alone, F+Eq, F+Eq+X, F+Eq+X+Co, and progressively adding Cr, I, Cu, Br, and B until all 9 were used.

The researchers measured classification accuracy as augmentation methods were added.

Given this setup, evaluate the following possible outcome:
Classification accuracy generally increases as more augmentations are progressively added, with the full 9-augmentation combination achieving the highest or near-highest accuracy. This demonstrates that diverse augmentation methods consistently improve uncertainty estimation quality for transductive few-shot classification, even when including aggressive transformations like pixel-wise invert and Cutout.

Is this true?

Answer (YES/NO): NO